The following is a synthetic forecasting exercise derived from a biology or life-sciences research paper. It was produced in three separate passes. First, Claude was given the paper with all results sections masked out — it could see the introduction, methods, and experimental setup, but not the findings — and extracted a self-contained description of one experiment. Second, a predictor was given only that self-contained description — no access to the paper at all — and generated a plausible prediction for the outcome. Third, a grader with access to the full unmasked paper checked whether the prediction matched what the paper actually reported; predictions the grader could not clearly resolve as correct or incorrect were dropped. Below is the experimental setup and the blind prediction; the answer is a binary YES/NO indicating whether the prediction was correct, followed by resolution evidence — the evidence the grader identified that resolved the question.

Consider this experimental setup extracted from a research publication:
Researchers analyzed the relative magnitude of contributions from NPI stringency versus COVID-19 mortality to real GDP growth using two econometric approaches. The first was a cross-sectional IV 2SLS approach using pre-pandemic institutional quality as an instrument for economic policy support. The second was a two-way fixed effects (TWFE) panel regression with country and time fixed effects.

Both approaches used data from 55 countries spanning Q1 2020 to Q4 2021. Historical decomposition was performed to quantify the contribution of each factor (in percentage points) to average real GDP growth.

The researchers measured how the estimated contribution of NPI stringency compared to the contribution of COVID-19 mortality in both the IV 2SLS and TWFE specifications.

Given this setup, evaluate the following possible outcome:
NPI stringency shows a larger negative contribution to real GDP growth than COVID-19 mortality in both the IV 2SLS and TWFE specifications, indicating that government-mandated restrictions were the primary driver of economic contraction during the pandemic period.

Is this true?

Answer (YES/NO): YES